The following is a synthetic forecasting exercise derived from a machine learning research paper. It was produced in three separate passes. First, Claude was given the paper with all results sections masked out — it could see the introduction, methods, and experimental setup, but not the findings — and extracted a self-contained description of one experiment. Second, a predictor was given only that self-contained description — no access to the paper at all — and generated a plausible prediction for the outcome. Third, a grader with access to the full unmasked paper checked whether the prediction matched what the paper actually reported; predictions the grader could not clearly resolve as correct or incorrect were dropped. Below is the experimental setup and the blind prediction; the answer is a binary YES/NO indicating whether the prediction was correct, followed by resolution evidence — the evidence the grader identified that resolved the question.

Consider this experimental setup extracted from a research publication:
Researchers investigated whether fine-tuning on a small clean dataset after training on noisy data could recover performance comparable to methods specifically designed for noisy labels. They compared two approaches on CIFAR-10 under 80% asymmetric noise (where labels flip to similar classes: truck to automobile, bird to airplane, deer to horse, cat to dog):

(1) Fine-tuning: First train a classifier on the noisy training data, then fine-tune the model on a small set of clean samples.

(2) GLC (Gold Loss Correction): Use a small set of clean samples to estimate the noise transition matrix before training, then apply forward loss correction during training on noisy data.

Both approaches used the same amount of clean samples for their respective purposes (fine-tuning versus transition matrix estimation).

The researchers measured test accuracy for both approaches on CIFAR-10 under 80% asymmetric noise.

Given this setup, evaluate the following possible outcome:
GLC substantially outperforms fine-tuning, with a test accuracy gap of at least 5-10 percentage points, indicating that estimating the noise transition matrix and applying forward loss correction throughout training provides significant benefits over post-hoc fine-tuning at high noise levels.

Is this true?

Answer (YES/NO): YES